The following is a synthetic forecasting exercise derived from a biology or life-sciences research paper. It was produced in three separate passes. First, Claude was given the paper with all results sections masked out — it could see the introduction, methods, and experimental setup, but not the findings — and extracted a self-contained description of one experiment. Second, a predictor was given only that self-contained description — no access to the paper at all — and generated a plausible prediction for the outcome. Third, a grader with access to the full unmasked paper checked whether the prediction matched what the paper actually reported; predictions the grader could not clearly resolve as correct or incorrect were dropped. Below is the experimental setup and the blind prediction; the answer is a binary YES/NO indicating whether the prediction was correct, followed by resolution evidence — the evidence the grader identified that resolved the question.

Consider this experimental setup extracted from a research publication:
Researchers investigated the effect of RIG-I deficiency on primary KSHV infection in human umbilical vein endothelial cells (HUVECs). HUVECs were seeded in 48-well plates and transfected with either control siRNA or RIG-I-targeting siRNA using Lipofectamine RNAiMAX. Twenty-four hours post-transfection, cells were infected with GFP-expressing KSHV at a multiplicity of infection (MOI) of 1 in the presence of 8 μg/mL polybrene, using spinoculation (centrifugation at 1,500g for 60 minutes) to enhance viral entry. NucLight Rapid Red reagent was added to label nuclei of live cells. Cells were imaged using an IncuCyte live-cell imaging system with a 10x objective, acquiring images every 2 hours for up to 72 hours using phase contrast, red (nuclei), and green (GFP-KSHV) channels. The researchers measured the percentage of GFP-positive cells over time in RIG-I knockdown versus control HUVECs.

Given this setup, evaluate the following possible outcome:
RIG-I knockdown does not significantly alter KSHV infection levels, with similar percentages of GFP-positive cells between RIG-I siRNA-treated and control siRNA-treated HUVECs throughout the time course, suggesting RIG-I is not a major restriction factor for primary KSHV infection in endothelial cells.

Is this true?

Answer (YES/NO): NO